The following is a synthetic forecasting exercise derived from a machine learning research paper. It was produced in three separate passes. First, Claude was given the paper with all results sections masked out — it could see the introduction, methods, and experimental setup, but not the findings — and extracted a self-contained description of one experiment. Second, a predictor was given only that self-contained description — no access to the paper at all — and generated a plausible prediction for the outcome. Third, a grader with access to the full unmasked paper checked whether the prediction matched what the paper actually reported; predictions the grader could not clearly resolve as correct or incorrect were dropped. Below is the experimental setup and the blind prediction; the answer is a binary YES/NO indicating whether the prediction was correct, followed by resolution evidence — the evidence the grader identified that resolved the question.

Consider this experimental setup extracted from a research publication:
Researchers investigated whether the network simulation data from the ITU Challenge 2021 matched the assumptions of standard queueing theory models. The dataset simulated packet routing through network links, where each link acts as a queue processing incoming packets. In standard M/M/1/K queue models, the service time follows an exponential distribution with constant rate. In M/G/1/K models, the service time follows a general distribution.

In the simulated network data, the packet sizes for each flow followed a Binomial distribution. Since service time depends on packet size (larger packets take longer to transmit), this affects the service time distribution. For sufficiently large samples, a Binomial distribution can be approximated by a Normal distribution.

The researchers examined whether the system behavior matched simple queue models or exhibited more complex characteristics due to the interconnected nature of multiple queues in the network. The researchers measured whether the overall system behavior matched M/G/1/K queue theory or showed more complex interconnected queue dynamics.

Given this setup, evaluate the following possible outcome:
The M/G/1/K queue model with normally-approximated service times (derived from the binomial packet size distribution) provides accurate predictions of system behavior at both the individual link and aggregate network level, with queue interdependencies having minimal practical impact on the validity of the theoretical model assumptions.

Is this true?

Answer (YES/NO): NO